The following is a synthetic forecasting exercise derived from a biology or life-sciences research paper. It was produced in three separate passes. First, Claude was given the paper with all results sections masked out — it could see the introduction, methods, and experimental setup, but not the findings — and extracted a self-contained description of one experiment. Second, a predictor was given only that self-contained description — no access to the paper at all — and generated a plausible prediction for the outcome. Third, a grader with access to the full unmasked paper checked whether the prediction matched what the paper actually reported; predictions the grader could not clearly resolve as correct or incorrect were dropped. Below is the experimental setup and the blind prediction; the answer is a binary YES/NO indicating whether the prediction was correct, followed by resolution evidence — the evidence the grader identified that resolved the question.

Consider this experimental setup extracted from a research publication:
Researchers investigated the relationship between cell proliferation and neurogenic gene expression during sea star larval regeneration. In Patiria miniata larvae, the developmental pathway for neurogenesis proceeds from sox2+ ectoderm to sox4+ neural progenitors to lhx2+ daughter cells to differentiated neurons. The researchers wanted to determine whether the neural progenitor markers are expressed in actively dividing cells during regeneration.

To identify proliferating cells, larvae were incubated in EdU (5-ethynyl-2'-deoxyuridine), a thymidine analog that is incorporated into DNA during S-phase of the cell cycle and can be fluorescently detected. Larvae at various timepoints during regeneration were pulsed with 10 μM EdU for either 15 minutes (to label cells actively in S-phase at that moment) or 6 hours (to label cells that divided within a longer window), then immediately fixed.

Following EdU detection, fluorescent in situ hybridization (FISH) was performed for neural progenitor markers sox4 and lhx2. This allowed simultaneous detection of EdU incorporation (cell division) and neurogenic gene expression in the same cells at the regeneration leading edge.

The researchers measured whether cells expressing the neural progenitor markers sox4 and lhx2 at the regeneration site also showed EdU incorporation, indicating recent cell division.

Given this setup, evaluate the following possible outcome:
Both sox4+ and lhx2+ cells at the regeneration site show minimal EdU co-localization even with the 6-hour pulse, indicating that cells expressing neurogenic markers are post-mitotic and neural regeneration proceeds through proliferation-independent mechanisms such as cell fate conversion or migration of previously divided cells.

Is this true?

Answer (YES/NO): NO